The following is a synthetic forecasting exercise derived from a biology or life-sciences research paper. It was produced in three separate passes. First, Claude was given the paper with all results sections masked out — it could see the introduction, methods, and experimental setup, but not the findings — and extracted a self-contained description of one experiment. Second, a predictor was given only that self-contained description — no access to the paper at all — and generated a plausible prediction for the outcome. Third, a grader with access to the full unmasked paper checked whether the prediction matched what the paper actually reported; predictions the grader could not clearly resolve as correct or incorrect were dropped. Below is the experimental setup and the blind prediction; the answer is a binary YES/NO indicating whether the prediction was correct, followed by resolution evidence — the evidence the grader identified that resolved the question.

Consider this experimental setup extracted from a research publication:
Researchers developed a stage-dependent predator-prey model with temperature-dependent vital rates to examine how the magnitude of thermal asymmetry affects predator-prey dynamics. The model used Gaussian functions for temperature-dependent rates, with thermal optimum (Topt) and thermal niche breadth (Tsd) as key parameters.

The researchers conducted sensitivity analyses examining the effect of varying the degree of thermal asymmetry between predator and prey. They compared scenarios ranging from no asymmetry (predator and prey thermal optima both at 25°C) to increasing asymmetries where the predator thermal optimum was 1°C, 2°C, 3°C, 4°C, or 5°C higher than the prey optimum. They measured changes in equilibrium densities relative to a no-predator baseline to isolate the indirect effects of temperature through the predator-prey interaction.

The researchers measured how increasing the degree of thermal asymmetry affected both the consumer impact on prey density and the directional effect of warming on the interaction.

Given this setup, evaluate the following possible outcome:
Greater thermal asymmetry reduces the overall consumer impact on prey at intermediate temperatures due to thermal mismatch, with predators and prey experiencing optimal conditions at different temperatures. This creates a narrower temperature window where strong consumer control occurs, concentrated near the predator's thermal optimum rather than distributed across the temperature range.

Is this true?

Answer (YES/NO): YES